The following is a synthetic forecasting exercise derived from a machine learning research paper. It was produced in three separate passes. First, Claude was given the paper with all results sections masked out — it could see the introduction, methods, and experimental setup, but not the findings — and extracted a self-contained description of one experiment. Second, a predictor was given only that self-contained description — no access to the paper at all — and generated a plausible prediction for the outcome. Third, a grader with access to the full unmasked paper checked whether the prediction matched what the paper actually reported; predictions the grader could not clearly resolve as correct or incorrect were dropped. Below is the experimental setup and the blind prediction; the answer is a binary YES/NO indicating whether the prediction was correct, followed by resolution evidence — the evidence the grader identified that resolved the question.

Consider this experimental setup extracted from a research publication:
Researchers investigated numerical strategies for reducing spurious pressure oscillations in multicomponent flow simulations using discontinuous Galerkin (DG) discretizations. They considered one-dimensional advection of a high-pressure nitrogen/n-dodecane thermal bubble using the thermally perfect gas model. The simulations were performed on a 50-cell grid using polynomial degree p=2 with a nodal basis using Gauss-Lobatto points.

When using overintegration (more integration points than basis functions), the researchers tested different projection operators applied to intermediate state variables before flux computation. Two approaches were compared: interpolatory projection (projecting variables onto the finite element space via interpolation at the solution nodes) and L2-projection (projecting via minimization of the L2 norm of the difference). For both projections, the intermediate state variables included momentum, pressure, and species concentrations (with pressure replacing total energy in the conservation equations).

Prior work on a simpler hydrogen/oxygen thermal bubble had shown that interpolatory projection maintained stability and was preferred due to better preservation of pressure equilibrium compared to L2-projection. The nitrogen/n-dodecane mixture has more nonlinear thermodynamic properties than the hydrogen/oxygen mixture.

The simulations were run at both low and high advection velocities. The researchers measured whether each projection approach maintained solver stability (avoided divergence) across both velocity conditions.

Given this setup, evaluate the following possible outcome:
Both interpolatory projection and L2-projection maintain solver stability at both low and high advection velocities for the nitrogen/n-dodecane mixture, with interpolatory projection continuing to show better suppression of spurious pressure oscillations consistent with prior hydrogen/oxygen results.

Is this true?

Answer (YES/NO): NO